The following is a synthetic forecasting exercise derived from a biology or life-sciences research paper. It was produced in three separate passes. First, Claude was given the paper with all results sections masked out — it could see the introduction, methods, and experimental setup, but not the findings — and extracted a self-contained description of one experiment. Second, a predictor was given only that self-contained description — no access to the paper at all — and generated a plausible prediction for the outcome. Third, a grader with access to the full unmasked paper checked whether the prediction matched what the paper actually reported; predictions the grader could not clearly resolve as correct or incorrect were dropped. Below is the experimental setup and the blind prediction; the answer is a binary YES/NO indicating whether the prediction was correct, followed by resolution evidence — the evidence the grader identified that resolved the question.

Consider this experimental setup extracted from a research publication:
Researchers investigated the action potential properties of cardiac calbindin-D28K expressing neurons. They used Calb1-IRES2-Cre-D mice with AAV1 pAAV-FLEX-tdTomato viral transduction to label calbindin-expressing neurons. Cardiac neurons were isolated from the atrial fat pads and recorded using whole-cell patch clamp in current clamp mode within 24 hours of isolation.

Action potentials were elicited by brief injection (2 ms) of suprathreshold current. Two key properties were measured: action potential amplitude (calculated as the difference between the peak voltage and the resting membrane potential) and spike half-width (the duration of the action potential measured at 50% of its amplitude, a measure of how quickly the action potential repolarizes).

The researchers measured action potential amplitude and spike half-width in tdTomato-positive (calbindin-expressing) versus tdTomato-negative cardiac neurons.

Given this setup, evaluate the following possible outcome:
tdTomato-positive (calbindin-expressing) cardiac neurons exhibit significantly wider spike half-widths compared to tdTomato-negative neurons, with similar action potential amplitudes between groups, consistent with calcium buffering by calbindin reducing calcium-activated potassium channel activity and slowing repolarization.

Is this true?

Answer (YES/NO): NO